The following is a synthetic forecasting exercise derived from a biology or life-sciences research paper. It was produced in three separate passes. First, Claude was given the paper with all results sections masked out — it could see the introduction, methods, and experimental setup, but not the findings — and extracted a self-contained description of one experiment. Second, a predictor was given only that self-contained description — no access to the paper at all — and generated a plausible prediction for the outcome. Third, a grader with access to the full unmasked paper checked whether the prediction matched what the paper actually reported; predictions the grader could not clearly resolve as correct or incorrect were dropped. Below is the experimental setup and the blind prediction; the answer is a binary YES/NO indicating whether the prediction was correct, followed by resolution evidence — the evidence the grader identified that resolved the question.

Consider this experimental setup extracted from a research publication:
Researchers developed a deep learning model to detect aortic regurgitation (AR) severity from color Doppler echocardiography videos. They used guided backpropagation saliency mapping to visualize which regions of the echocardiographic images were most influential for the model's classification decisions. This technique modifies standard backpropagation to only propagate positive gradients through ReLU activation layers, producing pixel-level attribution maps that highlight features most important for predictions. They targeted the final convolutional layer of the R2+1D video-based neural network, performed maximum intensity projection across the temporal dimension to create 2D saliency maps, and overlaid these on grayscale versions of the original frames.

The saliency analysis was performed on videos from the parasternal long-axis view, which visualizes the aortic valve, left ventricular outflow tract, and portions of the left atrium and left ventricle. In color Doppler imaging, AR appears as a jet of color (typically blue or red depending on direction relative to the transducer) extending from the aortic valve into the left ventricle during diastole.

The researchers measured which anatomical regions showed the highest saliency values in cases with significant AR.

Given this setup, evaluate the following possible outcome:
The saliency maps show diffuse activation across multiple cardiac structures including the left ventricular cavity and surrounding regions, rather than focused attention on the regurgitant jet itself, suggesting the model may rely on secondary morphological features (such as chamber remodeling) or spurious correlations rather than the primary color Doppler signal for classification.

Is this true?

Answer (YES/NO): NO